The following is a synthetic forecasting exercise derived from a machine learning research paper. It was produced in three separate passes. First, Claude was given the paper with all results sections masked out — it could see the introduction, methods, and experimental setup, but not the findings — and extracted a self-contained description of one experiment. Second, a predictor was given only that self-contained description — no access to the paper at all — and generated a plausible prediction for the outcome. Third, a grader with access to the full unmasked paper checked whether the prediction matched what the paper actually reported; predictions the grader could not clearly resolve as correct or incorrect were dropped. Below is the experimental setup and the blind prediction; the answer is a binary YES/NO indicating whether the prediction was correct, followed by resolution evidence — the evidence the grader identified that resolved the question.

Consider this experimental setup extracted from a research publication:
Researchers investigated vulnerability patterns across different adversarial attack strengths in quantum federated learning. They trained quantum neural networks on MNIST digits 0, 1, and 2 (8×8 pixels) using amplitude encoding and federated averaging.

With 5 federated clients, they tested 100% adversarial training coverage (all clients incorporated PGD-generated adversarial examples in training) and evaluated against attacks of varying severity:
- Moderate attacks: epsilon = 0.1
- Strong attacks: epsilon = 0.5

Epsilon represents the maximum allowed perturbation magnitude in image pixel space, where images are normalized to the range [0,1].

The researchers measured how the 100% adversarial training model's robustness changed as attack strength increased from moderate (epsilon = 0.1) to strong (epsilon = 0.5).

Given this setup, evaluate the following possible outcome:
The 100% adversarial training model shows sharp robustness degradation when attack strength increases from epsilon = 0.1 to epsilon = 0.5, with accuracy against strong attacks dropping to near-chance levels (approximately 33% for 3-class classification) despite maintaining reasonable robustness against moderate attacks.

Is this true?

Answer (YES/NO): NO